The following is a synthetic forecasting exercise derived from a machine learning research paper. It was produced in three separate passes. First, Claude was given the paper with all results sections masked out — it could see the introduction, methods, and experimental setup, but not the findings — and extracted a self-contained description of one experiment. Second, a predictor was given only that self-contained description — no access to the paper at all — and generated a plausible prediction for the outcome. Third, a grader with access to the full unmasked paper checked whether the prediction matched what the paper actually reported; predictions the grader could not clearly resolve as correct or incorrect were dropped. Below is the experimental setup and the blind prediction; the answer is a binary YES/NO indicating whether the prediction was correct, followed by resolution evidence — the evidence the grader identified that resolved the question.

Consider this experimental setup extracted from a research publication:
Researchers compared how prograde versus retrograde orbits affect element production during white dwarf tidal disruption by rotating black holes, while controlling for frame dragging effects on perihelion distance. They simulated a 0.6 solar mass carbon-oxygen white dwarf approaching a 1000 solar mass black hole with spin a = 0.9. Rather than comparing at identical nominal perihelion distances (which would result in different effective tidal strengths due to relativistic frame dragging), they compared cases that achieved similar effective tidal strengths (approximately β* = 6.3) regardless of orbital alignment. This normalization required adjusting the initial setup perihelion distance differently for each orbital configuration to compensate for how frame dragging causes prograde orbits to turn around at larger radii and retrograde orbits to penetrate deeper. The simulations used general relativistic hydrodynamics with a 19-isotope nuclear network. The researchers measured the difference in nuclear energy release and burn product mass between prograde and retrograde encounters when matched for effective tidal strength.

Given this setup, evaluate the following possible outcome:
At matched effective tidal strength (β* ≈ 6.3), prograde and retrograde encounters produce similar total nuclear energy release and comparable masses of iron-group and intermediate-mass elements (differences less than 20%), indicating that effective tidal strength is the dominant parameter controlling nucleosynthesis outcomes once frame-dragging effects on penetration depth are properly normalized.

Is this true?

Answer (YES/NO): NO